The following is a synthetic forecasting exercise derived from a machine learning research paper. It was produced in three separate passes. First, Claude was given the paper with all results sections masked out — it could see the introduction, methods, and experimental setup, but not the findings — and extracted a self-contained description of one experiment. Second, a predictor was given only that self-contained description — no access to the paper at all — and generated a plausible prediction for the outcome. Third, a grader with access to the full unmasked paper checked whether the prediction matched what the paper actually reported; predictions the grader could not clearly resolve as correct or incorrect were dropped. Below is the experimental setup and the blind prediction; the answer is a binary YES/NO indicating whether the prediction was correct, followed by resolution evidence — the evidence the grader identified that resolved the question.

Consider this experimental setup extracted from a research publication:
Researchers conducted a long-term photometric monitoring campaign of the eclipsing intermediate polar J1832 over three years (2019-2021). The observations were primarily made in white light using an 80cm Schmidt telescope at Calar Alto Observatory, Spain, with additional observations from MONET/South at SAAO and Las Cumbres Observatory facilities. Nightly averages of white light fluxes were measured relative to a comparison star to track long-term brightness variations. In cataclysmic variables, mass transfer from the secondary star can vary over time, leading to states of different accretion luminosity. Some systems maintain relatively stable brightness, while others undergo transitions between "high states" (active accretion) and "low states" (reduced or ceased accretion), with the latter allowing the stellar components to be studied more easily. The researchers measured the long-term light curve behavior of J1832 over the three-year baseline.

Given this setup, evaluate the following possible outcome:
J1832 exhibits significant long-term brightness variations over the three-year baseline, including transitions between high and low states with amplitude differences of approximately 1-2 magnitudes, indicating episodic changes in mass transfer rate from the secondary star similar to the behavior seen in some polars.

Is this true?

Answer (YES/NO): YES